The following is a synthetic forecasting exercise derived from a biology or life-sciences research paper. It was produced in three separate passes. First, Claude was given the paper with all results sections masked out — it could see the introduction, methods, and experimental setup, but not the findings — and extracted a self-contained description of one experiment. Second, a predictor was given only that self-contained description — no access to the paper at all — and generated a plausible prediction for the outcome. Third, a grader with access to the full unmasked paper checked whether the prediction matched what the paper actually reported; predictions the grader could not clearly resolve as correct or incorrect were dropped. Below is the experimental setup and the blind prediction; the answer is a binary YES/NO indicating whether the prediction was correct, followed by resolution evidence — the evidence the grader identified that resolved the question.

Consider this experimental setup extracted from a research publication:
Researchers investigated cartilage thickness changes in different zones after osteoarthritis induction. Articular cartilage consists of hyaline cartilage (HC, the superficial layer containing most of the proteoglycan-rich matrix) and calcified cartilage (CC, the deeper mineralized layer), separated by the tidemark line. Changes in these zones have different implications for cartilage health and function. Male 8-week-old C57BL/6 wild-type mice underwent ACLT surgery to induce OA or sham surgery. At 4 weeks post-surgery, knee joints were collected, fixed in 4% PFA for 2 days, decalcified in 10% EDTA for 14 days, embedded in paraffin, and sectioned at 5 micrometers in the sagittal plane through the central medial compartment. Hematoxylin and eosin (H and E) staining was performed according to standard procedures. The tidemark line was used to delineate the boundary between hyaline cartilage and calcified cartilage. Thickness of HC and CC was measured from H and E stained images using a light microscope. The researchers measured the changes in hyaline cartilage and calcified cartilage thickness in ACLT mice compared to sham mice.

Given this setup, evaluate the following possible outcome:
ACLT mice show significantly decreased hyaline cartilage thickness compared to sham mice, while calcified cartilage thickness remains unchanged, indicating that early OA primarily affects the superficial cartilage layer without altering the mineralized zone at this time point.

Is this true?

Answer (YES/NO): NO